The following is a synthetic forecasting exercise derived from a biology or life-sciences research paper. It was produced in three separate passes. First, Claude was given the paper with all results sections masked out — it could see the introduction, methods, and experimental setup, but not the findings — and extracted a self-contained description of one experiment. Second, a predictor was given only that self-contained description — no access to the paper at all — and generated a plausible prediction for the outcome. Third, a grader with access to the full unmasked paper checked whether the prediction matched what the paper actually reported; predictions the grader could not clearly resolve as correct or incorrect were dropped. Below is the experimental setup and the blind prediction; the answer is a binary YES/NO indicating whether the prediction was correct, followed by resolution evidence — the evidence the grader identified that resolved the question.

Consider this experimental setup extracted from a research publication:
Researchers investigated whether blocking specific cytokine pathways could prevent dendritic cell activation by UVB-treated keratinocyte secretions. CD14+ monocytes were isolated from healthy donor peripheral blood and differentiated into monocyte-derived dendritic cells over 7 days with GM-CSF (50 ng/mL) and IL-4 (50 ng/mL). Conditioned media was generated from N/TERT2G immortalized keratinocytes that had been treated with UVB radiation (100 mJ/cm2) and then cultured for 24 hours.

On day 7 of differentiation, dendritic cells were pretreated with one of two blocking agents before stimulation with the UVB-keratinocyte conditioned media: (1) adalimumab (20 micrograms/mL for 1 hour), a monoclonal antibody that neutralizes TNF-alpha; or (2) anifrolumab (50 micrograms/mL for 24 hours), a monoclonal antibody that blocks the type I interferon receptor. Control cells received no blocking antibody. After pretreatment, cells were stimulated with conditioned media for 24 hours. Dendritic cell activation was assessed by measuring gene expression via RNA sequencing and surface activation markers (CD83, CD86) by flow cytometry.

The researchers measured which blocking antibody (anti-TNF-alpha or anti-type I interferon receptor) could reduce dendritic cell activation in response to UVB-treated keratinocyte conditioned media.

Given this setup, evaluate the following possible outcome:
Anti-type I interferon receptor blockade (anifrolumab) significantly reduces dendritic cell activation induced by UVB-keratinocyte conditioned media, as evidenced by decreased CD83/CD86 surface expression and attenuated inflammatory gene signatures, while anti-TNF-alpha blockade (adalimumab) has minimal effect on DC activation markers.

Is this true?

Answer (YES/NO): NO